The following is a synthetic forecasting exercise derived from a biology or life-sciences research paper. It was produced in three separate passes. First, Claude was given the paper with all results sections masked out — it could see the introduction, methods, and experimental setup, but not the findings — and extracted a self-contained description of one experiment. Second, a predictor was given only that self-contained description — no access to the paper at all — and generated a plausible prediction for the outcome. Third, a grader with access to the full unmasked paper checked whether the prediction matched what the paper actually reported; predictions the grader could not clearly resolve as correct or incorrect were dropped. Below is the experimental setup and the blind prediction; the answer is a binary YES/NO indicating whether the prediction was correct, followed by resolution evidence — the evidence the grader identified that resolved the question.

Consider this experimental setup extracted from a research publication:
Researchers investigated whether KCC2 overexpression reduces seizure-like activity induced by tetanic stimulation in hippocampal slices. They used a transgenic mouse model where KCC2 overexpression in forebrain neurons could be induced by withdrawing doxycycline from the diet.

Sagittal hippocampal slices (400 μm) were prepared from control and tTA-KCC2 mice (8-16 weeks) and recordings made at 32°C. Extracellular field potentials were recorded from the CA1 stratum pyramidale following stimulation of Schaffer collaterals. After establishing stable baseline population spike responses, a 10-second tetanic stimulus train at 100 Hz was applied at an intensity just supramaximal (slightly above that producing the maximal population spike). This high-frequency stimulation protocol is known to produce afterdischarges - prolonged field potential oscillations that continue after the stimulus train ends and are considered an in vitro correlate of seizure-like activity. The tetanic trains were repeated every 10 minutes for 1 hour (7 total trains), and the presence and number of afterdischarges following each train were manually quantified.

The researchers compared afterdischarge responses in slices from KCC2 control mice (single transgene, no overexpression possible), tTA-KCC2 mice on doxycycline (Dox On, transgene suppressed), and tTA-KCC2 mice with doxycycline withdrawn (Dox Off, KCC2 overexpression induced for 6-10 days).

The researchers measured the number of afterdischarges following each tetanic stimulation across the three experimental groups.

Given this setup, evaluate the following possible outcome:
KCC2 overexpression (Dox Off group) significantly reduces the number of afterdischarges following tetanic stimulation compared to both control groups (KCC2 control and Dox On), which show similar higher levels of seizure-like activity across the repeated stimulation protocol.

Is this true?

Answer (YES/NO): YES